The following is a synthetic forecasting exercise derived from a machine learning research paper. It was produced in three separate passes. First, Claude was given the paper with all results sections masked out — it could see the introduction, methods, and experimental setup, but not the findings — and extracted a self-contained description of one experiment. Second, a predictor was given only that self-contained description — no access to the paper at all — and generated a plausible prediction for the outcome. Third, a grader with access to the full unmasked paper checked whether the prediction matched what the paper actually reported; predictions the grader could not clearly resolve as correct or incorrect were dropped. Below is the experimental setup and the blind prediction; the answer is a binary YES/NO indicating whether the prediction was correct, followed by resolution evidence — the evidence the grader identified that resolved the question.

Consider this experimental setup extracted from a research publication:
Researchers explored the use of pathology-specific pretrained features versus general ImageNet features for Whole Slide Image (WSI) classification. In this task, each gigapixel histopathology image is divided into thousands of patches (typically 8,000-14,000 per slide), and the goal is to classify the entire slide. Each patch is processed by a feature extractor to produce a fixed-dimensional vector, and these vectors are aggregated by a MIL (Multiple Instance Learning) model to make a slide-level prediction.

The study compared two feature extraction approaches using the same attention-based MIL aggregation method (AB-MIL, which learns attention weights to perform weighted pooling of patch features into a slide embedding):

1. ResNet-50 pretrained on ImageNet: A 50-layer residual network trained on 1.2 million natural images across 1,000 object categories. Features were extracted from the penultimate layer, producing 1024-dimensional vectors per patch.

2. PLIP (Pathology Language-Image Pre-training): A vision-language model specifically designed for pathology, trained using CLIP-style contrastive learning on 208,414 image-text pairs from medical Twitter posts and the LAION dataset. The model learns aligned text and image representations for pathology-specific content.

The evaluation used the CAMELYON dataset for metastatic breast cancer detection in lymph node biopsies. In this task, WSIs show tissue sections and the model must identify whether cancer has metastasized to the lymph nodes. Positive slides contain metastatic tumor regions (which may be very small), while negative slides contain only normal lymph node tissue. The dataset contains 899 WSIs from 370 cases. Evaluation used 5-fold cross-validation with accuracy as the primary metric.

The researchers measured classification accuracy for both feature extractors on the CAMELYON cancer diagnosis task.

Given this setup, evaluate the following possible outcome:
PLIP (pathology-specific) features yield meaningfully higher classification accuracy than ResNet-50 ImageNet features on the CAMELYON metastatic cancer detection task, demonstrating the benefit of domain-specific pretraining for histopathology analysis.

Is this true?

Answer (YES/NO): YES